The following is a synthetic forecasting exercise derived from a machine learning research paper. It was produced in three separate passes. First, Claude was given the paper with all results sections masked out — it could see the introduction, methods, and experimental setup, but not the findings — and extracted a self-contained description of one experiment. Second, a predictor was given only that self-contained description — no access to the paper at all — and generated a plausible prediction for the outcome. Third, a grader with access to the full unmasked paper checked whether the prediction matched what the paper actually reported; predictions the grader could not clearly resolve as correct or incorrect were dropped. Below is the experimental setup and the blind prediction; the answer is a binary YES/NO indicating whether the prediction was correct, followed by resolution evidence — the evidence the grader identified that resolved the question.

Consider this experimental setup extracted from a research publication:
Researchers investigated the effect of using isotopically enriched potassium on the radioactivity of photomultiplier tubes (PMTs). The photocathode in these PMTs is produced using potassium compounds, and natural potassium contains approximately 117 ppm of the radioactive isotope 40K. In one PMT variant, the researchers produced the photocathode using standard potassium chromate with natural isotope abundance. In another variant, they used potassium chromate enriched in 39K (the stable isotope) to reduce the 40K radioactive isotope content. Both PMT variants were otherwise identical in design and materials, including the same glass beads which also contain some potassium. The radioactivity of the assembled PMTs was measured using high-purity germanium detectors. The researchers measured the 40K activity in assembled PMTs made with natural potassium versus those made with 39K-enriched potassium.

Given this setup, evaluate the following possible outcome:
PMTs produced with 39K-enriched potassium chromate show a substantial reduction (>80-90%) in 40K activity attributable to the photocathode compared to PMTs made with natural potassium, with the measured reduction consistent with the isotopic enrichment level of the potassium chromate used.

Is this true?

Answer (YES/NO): NO